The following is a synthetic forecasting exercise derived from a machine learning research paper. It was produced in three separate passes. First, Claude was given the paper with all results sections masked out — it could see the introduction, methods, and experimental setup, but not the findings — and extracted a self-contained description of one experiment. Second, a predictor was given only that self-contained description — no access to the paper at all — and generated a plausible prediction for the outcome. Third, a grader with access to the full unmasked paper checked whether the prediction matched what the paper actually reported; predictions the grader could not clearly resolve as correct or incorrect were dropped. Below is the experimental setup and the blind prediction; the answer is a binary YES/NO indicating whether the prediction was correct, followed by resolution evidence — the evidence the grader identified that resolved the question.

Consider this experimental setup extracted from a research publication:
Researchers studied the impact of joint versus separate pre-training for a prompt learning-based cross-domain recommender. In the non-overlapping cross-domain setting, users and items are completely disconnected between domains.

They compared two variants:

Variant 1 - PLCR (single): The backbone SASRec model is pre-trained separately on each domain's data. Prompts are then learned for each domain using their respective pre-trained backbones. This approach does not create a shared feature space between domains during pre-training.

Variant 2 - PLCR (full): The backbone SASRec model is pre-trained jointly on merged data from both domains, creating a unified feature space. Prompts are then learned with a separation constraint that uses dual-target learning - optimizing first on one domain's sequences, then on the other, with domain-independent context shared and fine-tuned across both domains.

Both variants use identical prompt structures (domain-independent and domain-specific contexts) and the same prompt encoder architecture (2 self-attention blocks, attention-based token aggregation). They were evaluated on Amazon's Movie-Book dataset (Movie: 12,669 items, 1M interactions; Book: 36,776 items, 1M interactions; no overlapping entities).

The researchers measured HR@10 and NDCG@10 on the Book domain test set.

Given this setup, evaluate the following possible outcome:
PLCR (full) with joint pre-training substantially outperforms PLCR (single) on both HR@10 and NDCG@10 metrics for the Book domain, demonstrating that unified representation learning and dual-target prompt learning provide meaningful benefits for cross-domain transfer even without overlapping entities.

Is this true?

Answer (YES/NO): YES